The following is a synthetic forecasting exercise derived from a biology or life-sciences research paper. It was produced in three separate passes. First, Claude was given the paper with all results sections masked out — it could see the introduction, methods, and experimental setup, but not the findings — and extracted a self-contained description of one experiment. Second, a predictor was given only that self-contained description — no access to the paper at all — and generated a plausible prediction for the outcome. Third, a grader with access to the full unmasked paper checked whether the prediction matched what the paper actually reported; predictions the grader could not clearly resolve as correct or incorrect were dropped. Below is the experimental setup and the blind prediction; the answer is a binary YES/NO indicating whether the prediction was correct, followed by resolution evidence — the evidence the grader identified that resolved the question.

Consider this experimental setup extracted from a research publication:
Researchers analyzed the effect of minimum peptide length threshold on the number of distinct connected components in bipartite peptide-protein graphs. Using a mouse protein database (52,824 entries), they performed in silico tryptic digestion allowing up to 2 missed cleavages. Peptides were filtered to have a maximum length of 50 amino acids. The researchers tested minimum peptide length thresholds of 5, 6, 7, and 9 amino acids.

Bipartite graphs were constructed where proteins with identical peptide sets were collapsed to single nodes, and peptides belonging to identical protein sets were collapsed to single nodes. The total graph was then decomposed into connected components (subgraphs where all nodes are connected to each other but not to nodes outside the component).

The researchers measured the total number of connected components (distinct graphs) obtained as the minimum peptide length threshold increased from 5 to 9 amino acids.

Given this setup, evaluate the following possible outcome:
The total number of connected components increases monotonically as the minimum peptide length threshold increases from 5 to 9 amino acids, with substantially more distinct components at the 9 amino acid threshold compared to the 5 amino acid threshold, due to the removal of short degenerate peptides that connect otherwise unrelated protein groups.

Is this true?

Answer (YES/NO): YES